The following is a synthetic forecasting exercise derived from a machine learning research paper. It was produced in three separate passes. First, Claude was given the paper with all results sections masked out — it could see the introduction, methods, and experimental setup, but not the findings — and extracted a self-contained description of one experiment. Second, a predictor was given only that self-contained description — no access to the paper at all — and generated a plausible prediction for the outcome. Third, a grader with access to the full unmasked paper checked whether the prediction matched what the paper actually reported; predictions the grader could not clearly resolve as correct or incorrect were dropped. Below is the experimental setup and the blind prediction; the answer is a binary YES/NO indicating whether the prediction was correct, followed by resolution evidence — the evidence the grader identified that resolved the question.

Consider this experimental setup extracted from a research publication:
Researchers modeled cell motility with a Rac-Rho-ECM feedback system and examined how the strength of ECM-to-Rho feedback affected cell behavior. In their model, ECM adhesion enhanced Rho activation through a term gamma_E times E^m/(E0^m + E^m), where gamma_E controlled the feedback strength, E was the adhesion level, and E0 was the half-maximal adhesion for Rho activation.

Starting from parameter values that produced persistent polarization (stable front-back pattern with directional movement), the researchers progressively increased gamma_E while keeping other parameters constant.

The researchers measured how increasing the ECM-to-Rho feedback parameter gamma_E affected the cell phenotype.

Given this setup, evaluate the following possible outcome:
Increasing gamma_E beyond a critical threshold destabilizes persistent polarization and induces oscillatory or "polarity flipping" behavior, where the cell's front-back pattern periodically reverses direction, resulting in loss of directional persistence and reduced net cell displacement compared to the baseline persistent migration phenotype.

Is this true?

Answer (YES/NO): YES